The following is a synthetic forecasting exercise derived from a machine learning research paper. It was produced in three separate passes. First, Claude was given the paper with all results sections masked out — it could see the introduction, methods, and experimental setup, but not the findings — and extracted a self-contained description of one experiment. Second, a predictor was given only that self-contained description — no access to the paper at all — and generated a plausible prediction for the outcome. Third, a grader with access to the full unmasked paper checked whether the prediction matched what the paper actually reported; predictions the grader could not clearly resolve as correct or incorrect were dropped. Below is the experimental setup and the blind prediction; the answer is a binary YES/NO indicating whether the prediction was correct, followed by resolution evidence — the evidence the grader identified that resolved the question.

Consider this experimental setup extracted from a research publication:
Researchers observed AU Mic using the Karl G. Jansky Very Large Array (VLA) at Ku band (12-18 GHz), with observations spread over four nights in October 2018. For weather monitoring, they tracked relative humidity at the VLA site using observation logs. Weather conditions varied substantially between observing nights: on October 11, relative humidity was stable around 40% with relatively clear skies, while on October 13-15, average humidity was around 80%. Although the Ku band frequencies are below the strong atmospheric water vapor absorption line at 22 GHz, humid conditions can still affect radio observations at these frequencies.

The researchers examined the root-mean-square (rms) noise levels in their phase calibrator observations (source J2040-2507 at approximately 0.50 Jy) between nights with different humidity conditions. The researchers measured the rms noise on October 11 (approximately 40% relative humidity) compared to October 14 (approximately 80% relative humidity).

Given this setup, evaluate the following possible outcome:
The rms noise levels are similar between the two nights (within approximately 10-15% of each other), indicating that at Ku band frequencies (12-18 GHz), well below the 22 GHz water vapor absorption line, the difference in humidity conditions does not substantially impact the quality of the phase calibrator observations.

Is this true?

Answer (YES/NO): NO